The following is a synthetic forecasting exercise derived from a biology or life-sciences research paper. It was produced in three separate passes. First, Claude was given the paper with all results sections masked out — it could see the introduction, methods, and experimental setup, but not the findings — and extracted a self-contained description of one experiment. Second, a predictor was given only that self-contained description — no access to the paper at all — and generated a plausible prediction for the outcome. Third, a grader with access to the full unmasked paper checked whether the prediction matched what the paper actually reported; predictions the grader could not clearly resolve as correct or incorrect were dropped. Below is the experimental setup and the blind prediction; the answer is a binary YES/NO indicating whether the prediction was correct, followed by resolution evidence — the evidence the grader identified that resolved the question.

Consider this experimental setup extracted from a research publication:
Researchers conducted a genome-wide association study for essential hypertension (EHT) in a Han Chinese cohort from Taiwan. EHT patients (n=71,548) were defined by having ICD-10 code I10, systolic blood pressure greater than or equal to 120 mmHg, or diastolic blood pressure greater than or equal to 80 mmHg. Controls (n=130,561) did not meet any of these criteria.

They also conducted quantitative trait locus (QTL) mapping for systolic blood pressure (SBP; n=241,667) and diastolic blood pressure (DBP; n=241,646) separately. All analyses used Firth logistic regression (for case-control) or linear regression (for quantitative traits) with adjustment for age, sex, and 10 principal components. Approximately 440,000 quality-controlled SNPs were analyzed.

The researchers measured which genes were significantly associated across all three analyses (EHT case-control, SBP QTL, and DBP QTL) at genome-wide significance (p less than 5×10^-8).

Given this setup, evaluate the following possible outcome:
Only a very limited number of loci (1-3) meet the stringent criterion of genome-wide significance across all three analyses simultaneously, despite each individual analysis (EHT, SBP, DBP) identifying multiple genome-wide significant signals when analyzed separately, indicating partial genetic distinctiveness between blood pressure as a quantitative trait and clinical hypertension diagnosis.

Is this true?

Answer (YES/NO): YES